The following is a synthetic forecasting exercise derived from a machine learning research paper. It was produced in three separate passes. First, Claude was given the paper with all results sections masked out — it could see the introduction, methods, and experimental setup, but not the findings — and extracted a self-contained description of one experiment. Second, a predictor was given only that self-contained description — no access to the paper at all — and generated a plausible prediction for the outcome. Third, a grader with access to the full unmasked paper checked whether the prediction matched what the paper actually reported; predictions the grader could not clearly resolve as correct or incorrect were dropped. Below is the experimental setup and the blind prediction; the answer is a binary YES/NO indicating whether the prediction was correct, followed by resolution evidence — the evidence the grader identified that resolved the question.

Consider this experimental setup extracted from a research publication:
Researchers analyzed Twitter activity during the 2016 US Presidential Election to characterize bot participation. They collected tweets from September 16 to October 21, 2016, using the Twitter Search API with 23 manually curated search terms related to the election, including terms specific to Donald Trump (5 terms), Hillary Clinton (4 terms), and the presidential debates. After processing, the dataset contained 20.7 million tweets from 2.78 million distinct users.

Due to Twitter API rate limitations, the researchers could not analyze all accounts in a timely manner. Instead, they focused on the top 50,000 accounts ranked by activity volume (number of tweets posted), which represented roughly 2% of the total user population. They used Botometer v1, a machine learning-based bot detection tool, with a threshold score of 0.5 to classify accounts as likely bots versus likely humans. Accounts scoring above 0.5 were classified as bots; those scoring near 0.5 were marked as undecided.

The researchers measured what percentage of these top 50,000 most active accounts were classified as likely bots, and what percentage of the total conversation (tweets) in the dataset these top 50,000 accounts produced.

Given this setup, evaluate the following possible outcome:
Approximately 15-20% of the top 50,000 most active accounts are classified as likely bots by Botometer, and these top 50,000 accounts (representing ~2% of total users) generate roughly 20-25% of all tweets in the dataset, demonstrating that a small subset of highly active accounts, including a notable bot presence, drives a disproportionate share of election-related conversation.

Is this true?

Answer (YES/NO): NO